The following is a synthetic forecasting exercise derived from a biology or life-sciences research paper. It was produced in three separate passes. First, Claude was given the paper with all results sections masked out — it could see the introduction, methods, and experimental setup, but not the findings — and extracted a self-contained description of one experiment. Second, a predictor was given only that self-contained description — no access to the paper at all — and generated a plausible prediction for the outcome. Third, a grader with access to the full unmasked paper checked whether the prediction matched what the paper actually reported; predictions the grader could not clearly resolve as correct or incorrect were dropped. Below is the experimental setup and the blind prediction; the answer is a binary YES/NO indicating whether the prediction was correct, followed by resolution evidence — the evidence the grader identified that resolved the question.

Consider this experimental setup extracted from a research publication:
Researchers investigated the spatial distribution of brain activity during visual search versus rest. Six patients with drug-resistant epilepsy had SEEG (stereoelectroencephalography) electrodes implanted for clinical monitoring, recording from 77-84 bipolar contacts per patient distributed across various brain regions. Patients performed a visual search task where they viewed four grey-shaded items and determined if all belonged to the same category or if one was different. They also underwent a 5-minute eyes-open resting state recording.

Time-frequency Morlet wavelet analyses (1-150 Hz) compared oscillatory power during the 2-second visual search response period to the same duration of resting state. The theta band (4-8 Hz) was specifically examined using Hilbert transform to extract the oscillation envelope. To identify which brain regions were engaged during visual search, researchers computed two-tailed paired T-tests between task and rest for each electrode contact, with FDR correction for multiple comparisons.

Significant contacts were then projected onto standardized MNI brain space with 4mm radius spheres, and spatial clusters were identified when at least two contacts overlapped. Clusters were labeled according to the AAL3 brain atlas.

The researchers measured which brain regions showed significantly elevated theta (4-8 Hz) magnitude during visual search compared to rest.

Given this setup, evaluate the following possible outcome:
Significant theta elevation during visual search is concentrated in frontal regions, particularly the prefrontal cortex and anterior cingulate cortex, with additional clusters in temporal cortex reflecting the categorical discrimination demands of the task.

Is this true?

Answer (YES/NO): NO